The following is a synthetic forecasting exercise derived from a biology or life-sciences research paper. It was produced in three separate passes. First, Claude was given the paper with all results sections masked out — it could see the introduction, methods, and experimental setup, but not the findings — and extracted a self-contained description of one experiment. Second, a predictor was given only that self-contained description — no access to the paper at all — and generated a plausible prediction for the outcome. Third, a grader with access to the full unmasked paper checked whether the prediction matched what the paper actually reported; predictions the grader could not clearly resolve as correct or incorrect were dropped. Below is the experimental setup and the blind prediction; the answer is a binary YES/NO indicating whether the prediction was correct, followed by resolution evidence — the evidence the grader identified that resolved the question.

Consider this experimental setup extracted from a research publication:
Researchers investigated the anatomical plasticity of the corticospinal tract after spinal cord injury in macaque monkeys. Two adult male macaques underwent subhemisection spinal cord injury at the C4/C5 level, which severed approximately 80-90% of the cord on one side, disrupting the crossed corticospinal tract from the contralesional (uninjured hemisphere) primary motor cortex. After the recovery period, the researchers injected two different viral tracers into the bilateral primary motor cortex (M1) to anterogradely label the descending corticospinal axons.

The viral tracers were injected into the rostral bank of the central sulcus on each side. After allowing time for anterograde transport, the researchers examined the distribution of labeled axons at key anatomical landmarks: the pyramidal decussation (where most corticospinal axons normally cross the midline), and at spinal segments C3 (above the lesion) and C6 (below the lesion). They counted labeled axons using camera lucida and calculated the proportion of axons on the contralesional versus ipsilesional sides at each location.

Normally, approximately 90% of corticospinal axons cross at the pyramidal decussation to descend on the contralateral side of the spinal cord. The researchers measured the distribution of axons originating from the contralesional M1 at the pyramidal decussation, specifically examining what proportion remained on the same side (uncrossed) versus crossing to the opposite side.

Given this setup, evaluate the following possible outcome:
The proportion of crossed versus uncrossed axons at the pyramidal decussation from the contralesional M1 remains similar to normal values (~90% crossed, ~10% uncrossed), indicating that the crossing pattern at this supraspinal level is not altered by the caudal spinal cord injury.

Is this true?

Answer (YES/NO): NO